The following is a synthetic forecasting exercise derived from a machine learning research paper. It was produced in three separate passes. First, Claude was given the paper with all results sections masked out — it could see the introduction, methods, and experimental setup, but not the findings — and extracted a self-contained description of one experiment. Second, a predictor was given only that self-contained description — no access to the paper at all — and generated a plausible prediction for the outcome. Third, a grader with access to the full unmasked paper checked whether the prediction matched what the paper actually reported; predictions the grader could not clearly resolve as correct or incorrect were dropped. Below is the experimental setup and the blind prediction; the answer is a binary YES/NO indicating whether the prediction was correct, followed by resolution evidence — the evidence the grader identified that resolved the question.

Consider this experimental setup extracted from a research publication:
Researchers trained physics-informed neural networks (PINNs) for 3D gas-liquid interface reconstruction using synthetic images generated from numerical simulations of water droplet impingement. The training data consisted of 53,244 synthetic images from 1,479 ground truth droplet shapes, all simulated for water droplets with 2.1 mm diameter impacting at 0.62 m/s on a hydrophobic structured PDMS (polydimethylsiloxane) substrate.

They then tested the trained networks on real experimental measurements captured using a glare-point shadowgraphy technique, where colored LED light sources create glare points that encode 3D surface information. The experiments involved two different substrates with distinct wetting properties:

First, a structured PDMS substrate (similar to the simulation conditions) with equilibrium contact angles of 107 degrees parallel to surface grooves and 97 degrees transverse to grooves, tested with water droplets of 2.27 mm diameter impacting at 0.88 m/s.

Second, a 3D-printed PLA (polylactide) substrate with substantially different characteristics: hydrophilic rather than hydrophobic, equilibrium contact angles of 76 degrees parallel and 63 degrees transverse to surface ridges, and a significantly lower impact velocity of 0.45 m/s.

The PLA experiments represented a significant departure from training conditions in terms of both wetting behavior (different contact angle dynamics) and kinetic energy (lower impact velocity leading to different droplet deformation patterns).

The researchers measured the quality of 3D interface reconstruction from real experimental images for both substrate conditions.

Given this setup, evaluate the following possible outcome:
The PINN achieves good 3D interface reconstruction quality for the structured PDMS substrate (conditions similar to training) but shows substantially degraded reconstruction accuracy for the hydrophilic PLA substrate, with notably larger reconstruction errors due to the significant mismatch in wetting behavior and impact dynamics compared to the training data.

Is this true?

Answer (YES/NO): NO